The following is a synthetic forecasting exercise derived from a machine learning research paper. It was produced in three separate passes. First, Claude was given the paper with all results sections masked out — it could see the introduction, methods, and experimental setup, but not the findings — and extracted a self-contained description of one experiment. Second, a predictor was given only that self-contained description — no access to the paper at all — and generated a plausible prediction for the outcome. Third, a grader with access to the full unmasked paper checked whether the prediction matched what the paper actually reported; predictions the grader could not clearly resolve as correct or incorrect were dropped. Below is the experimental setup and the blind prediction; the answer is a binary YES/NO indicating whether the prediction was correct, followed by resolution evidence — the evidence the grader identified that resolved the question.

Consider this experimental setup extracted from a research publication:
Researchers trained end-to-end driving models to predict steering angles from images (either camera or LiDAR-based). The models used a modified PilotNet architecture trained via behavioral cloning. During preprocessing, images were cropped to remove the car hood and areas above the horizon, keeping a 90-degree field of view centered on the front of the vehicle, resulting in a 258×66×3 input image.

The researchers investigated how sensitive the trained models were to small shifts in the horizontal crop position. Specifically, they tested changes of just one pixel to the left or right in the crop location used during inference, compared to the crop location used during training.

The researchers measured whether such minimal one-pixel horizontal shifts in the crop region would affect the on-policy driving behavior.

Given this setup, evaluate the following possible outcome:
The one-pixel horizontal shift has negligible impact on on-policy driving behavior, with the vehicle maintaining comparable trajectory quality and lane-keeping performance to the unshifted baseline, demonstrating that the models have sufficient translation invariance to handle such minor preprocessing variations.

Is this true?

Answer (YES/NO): NO